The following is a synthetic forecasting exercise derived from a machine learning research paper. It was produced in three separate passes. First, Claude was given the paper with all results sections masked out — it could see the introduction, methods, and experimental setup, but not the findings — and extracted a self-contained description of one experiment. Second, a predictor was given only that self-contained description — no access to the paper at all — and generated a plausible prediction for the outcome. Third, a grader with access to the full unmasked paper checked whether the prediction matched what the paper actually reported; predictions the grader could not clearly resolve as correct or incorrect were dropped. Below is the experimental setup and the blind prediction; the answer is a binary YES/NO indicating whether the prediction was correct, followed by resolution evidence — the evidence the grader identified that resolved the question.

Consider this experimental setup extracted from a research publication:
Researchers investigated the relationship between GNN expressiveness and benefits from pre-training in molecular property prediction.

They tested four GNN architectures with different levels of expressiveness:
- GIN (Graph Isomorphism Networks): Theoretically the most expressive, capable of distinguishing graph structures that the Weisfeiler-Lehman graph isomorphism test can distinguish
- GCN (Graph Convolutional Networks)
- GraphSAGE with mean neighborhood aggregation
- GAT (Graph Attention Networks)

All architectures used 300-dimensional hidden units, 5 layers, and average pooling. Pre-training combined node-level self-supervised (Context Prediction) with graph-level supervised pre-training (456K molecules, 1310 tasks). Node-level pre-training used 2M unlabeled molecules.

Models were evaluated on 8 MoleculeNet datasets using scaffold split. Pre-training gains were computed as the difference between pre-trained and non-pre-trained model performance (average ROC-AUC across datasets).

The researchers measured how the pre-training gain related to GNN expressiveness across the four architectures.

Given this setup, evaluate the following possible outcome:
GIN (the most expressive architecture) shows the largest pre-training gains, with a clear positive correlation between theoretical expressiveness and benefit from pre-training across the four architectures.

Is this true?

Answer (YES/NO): YES